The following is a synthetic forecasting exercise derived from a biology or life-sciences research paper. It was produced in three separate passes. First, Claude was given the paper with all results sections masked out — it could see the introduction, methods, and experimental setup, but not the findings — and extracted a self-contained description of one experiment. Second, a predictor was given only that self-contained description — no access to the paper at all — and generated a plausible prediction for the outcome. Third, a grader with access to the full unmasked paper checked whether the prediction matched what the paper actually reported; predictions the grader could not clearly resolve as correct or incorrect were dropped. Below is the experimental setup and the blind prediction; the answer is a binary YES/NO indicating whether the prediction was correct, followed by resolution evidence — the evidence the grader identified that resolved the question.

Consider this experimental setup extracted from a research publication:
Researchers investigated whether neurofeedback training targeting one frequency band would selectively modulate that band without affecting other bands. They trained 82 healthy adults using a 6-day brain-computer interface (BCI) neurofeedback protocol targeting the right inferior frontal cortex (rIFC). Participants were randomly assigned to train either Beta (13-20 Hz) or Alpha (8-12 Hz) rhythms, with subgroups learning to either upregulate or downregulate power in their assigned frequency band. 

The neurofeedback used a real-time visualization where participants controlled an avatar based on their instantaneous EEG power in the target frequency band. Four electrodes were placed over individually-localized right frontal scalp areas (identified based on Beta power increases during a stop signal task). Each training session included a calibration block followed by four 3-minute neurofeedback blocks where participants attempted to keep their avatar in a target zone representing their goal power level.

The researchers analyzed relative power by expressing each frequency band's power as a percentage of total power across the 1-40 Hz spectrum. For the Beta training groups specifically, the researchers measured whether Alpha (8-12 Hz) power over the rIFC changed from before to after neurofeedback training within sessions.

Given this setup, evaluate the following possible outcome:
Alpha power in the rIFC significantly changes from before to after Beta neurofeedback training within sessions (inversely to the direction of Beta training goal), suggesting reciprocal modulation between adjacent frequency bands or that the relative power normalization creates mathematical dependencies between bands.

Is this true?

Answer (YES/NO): NO